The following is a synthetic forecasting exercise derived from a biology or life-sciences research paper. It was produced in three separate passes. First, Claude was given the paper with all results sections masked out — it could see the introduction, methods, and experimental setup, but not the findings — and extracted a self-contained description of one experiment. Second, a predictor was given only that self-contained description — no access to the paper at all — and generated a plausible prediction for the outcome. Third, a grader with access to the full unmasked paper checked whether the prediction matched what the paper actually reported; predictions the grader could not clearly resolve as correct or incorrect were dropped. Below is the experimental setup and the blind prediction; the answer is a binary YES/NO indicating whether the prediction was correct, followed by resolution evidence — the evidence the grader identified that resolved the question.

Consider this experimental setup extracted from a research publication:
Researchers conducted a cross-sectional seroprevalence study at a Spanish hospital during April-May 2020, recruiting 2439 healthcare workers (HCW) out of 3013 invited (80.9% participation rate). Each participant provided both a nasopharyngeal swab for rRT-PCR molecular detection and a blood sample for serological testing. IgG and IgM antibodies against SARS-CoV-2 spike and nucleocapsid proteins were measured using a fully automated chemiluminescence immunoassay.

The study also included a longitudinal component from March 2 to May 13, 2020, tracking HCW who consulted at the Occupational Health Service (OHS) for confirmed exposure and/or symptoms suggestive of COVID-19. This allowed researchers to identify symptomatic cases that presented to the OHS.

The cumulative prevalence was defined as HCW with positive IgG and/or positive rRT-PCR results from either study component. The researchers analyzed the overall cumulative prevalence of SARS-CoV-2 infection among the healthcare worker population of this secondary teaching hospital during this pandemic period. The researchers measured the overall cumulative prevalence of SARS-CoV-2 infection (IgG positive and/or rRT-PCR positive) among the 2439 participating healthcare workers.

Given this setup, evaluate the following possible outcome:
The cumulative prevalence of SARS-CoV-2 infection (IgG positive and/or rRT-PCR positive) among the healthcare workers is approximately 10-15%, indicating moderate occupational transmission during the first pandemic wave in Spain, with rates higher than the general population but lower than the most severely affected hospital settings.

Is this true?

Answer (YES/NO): NO